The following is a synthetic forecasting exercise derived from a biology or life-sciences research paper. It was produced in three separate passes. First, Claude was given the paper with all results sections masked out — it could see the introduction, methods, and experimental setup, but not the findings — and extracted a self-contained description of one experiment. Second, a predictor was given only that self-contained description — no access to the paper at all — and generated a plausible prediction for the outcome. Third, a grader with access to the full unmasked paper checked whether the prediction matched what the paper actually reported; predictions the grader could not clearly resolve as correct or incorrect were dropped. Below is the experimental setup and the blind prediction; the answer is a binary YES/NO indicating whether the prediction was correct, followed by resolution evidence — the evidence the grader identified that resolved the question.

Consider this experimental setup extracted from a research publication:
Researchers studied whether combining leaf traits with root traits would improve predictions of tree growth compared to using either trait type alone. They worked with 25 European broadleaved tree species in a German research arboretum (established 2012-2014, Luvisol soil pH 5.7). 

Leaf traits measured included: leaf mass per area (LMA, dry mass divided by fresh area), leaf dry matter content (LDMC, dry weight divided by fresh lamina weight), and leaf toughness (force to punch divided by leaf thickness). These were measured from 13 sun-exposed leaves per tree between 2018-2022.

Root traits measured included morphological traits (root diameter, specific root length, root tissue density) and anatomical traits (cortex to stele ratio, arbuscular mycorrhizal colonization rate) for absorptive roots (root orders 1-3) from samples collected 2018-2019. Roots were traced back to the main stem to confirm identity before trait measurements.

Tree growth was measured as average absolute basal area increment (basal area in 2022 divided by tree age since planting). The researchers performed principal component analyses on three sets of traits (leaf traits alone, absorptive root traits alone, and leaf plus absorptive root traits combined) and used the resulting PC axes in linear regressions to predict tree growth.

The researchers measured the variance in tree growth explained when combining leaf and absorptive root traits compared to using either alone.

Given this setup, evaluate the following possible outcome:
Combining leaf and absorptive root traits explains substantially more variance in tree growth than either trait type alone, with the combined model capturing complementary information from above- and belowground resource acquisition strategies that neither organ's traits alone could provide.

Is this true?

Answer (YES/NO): NO